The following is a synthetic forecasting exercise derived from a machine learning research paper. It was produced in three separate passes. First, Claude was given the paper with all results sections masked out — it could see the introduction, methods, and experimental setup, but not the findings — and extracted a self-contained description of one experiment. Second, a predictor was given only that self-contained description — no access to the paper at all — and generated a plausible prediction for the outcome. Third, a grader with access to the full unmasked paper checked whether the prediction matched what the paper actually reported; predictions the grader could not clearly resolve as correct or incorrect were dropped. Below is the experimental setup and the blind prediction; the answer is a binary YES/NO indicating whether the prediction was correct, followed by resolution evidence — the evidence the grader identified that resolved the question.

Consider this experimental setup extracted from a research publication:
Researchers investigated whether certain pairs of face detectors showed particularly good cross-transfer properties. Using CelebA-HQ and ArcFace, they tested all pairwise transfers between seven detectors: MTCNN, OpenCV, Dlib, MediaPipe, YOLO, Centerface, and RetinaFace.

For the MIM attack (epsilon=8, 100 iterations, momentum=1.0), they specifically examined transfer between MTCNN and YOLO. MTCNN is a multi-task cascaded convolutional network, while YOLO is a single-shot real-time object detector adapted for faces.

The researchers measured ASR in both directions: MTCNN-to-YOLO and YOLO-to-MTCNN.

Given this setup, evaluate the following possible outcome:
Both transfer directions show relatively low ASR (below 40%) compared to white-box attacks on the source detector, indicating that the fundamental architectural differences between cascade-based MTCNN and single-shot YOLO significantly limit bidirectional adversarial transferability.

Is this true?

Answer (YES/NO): NO